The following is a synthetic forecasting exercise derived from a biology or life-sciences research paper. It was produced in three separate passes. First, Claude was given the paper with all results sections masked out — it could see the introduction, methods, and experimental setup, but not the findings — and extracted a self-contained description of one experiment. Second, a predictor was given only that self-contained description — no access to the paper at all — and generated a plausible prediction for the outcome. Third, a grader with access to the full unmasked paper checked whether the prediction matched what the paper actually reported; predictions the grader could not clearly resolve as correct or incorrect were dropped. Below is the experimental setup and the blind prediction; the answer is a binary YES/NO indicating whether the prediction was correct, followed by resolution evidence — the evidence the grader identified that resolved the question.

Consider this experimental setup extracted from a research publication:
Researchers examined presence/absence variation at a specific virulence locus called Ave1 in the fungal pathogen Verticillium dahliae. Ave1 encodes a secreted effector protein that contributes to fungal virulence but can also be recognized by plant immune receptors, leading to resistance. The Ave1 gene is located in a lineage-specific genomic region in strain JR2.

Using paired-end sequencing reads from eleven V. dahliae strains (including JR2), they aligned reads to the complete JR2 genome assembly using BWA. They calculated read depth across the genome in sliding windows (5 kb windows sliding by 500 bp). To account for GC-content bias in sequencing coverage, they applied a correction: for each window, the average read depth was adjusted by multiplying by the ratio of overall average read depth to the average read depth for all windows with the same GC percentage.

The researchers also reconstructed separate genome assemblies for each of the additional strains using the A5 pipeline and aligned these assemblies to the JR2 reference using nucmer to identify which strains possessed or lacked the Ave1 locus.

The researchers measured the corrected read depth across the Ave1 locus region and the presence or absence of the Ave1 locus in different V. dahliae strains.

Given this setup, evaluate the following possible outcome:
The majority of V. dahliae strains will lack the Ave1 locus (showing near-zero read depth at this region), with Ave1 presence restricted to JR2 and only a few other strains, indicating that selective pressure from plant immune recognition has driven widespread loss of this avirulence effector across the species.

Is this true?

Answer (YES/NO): YES